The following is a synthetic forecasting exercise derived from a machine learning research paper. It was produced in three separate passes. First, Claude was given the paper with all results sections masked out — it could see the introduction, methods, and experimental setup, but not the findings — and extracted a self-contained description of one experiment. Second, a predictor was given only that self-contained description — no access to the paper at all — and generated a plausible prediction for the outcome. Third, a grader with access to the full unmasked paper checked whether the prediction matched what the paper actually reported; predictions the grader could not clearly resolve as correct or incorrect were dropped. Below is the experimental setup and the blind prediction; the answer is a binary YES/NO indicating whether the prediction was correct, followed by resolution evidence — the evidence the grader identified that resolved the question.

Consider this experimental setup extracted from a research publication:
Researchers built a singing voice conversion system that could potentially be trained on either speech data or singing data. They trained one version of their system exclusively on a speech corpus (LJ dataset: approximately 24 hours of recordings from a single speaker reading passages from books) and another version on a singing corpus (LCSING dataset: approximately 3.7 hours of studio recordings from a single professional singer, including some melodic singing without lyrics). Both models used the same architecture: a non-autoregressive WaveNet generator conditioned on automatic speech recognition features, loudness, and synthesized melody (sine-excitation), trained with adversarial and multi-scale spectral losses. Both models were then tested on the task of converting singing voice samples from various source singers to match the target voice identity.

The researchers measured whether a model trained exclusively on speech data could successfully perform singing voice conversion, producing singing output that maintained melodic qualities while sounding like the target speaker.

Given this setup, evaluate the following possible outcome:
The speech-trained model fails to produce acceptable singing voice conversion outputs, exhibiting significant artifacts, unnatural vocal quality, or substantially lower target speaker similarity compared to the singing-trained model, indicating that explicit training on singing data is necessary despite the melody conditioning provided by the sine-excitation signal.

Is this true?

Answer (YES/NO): NO